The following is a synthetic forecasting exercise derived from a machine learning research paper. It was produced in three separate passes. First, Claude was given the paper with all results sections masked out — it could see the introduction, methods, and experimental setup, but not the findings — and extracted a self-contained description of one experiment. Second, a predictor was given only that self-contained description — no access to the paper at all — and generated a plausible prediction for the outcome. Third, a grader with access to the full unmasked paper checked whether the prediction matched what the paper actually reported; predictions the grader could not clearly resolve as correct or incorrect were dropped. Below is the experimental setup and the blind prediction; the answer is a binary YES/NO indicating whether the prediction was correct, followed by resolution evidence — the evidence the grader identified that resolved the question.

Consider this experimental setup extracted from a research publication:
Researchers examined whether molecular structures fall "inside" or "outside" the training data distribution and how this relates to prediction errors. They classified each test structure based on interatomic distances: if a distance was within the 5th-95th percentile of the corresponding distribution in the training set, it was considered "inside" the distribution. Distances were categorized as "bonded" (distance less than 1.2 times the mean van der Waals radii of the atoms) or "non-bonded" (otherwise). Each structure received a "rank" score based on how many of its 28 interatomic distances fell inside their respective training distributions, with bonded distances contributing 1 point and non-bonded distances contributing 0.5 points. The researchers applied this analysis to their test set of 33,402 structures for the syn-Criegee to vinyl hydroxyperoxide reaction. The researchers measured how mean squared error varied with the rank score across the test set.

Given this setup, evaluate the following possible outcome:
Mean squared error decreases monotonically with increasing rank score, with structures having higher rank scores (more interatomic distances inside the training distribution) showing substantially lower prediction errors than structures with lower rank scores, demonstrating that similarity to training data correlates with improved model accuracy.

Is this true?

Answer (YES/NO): NO